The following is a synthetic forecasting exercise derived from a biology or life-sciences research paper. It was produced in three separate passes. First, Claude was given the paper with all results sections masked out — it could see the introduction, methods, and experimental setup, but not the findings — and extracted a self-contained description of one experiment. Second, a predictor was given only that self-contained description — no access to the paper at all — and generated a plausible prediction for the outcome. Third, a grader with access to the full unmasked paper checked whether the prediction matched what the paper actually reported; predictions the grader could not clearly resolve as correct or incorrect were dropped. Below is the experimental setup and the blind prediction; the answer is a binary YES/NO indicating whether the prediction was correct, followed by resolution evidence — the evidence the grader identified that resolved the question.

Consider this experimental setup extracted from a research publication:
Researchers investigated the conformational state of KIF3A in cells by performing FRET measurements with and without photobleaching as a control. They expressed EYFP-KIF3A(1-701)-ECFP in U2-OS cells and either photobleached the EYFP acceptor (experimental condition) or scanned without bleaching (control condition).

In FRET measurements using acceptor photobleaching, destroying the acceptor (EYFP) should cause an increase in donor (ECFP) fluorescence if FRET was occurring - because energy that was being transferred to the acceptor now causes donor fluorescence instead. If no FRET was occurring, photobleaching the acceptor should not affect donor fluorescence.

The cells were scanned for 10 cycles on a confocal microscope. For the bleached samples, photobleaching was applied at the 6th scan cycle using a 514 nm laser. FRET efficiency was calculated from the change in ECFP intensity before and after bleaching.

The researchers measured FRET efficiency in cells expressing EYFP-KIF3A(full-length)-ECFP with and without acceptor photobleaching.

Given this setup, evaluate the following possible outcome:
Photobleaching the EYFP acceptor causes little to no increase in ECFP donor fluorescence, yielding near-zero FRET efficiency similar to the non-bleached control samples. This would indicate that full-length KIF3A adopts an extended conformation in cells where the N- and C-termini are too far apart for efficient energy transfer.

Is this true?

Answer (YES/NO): NO